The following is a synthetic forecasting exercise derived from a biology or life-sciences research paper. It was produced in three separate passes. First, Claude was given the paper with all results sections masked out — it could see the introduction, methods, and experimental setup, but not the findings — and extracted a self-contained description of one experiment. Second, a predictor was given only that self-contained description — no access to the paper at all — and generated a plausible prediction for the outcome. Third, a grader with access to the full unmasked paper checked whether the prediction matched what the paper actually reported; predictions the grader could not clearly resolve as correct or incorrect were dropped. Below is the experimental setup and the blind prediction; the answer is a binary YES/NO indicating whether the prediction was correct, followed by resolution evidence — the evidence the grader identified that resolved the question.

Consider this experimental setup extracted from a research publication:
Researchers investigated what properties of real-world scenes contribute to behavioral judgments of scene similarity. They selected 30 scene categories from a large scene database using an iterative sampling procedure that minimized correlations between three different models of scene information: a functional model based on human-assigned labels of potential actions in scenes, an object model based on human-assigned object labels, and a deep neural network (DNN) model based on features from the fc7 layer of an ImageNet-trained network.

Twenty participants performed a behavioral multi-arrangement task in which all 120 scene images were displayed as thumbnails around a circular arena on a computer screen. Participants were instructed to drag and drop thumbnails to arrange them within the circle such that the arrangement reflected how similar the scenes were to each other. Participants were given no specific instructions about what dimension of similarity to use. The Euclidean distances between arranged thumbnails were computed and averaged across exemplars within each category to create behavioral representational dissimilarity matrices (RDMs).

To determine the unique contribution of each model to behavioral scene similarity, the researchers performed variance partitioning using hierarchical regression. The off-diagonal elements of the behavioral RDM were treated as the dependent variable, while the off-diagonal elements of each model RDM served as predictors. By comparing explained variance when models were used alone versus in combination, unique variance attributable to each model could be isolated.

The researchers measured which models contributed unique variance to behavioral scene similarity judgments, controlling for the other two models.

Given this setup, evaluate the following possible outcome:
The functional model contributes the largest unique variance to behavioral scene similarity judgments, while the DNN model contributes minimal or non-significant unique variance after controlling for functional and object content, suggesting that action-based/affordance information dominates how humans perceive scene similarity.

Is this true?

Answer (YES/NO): NO